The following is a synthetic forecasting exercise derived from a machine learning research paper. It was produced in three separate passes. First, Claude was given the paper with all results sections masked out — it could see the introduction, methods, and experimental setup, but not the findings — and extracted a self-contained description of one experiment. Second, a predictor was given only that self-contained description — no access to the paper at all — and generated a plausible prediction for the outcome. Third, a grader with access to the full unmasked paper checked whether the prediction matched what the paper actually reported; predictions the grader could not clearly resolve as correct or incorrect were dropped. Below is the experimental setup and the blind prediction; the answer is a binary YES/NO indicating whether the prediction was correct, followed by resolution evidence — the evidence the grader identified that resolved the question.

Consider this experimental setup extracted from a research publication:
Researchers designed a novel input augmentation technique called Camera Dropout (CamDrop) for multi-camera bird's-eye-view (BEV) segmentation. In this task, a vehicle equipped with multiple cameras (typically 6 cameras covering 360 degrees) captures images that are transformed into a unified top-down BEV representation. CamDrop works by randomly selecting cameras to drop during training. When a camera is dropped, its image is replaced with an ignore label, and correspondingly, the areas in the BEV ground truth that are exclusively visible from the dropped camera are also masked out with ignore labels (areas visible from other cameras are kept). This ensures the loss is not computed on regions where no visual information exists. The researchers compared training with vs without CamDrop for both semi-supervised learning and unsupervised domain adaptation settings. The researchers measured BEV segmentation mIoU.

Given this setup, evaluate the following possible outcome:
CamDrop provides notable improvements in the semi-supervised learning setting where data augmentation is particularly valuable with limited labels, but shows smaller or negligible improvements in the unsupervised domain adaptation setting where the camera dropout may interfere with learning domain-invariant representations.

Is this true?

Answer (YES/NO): NO